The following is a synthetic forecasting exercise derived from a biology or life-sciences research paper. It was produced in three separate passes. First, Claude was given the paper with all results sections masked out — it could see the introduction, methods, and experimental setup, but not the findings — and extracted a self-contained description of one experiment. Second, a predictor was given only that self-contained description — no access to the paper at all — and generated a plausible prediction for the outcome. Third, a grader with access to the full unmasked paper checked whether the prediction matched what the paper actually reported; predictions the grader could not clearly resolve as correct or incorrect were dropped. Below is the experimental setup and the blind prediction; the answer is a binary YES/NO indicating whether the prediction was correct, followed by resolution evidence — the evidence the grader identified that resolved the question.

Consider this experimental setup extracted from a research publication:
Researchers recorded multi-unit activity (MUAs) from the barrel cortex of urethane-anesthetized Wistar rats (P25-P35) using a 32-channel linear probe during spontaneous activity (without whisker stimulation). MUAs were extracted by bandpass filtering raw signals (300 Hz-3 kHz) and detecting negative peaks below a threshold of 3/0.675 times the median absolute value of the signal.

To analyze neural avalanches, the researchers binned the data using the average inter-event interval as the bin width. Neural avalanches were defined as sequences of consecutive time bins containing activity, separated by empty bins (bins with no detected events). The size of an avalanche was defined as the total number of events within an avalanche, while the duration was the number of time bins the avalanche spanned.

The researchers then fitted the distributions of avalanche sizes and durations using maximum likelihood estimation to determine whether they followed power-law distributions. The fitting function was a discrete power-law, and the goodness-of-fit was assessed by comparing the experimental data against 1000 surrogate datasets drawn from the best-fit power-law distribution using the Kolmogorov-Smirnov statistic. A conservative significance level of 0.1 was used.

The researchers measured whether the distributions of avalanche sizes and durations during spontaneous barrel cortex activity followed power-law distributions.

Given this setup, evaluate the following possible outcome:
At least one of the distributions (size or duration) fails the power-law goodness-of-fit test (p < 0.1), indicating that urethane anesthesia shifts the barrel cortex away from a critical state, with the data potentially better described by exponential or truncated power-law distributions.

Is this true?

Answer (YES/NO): NO